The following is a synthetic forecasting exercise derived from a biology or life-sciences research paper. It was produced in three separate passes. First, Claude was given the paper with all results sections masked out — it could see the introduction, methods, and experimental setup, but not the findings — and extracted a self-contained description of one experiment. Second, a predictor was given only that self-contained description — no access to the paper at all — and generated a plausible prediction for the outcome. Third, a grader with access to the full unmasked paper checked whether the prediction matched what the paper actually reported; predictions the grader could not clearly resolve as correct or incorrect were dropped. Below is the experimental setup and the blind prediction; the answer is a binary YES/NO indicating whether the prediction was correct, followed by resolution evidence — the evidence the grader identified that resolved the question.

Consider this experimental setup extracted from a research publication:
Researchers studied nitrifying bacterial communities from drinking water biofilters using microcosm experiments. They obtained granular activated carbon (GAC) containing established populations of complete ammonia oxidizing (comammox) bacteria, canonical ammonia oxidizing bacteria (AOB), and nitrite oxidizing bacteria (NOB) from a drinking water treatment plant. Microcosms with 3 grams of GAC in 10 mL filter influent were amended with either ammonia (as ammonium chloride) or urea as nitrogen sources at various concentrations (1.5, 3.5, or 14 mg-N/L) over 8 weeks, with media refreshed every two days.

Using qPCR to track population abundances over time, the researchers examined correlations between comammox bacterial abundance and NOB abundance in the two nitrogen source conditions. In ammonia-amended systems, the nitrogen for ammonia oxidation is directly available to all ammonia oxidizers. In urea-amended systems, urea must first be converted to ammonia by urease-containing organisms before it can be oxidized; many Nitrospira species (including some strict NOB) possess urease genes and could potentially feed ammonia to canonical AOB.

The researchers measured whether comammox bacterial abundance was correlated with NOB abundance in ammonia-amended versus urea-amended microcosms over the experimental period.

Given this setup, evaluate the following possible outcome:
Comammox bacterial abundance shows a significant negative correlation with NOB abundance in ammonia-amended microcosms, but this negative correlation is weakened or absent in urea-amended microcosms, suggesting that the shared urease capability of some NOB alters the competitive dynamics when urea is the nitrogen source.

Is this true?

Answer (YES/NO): YES